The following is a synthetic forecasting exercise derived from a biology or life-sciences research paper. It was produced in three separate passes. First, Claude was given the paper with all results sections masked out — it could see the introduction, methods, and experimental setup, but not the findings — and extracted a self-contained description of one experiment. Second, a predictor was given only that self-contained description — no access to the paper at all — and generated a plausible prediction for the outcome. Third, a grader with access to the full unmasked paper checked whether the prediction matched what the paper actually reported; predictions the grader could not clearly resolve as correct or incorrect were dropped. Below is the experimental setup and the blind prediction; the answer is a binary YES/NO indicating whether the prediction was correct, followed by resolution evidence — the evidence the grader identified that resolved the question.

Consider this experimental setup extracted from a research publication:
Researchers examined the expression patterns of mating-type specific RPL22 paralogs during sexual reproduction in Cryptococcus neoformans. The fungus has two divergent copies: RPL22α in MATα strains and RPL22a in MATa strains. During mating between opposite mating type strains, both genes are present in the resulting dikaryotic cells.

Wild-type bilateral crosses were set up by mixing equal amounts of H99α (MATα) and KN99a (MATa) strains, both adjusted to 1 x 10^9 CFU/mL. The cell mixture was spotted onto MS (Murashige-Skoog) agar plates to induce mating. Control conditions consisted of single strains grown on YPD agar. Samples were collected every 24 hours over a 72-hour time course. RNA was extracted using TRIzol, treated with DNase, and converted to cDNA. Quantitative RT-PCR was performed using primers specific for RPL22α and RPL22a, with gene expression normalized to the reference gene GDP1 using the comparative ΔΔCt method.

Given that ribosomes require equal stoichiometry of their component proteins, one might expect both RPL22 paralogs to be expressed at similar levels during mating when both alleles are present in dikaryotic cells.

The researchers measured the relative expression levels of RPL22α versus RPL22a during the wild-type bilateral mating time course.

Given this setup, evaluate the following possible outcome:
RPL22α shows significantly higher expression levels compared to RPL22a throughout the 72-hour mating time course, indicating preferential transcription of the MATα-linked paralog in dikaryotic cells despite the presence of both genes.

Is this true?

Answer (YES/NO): NO